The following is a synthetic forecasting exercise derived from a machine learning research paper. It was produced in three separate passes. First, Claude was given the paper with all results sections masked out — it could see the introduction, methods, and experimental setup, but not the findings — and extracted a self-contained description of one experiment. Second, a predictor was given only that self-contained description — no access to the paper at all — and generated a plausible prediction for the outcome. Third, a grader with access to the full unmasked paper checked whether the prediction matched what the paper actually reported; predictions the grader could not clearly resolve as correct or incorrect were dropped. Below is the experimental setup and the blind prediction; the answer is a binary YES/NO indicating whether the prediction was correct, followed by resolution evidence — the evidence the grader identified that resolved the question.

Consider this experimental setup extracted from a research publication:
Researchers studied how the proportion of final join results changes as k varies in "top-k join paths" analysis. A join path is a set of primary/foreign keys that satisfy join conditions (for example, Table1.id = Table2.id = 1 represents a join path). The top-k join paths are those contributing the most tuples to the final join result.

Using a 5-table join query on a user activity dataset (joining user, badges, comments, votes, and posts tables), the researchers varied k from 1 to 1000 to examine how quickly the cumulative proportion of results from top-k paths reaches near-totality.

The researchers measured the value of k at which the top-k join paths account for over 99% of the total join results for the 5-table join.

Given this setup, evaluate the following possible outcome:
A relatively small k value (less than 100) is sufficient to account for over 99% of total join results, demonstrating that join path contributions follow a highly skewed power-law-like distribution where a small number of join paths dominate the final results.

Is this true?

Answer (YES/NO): YES